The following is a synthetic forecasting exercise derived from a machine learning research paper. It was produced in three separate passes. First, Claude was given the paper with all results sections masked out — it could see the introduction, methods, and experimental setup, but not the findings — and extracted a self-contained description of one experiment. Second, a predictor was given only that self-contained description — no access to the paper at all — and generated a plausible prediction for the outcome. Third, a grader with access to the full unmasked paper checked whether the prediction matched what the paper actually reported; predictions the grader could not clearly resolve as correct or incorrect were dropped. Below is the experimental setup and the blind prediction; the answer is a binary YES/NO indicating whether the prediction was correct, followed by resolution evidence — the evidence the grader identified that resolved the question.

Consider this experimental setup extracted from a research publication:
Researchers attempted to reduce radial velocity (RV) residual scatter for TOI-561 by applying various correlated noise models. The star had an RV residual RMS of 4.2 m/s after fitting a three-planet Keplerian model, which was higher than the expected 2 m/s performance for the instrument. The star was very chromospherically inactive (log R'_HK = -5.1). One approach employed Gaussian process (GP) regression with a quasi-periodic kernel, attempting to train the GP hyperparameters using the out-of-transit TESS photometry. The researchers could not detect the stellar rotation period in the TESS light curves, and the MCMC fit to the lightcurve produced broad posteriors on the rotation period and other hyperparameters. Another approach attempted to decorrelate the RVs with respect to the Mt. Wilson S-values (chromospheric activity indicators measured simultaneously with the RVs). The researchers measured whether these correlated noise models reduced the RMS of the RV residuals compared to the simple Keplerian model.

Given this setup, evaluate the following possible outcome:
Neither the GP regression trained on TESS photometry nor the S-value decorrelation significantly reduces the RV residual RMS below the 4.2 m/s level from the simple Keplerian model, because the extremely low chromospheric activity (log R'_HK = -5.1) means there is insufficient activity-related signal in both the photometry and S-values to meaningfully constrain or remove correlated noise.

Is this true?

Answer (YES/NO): YES